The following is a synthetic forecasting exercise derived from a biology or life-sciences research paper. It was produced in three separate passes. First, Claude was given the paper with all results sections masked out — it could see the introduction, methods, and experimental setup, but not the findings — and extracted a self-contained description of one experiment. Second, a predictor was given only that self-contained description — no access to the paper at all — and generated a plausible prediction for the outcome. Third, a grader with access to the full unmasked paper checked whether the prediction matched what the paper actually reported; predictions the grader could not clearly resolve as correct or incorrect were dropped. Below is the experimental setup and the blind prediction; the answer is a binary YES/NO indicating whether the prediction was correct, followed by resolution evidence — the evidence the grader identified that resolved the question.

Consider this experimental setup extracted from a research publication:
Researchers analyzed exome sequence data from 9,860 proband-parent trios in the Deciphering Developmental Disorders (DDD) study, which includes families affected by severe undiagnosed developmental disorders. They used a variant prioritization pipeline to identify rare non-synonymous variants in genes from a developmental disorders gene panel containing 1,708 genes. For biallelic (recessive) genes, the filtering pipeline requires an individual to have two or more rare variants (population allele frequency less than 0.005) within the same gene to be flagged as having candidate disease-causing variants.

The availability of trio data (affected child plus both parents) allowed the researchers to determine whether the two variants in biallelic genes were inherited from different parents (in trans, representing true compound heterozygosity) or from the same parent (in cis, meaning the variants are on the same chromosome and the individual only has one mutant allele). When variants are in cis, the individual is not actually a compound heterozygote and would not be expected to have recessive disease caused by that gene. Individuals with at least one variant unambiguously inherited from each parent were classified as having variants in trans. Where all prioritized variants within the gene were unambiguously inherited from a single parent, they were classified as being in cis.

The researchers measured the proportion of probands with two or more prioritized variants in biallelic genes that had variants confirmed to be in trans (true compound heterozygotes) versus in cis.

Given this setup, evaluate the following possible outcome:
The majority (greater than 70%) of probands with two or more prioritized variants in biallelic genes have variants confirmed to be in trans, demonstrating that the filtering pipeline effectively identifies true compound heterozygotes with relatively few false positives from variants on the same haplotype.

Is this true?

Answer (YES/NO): NO